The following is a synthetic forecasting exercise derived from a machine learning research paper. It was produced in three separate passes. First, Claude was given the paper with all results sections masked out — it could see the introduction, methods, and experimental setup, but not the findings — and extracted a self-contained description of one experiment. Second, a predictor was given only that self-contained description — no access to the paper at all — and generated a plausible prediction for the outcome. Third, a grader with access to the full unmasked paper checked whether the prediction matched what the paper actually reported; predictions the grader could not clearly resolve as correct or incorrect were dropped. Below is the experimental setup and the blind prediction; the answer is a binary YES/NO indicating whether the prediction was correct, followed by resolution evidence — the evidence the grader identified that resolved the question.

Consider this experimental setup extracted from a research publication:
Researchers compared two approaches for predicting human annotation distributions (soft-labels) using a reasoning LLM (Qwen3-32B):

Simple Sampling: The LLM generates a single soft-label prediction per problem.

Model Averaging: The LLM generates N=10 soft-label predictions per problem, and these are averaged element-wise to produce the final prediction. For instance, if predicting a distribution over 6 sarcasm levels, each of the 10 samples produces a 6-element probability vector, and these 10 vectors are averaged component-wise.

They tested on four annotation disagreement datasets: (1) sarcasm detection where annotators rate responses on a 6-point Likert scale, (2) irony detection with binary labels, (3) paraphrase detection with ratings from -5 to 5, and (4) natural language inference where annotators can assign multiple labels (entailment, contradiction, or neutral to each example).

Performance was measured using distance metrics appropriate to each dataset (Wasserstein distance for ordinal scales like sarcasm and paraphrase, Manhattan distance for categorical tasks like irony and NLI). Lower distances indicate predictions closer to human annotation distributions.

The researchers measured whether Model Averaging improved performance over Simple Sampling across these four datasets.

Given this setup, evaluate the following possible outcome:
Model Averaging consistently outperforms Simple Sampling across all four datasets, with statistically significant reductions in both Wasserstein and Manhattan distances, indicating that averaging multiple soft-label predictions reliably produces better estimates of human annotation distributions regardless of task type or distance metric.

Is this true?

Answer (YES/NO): NO